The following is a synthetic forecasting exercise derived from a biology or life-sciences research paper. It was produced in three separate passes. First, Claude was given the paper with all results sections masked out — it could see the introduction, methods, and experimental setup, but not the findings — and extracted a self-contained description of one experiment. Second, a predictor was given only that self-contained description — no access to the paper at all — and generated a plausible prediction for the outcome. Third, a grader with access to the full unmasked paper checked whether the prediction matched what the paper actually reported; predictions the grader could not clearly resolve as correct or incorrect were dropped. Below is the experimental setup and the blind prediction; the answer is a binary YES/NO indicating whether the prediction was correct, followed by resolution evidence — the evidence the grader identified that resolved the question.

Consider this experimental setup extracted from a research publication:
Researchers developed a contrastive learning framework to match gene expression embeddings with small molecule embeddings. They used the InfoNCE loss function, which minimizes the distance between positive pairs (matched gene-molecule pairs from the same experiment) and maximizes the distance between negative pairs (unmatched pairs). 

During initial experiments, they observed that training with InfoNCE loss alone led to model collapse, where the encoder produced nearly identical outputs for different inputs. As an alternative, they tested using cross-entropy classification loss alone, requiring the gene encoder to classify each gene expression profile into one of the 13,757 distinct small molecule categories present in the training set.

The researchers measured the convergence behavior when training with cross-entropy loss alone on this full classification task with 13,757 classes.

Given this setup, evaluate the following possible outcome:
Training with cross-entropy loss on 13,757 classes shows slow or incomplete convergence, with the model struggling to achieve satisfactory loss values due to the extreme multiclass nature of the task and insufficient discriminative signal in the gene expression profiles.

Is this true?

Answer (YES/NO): YES